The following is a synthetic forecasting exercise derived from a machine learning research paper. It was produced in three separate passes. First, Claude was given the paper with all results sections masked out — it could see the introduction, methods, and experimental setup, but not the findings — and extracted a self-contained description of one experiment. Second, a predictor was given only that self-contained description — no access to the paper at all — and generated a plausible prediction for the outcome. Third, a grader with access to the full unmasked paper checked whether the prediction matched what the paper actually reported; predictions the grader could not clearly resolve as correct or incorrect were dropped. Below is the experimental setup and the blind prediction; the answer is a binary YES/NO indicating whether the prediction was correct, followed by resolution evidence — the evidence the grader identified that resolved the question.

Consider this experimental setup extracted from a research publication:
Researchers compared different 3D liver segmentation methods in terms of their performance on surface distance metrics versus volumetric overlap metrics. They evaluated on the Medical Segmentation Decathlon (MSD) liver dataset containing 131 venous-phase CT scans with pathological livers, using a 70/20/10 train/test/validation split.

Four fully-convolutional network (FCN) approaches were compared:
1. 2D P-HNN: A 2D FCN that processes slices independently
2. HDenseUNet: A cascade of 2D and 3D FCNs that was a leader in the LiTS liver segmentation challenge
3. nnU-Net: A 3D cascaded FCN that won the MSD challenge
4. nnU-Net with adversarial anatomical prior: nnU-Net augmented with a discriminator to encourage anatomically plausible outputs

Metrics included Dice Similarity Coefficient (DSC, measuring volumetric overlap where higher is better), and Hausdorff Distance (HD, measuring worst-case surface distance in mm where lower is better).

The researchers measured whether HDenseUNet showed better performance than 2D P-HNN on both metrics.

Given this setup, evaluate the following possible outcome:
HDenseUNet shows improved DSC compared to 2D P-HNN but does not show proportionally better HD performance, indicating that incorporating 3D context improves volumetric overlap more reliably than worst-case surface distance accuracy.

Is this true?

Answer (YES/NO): NO